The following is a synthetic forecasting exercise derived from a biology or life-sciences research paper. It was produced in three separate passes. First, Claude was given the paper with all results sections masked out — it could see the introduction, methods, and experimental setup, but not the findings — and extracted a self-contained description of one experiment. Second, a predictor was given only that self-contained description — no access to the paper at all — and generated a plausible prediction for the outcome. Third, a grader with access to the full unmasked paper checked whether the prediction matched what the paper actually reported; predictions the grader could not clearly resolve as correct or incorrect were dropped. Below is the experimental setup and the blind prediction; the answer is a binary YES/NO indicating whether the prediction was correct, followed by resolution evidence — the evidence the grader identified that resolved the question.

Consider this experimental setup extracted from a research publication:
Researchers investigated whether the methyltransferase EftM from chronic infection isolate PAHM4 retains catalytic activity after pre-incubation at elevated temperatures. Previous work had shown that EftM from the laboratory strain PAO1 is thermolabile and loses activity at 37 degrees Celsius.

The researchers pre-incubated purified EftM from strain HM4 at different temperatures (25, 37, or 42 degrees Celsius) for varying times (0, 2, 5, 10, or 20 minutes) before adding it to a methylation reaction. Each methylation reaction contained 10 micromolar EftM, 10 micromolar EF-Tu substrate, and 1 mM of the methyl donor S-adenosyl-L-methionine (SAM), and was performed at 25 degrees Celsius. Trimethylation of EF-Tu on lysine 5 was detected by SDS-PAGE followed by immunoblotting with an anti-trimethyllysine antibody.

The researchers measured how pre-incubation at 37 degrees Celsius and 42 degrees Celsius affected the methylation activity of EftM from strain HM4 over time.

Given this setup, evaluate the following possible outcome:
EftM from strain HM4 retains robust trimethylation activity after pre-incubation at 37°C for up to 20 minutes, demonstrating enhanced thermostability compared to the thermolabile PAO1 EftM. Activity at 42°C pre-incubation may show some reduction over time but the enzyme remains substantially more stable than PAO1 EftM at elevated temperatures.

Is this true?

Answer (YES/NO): NO